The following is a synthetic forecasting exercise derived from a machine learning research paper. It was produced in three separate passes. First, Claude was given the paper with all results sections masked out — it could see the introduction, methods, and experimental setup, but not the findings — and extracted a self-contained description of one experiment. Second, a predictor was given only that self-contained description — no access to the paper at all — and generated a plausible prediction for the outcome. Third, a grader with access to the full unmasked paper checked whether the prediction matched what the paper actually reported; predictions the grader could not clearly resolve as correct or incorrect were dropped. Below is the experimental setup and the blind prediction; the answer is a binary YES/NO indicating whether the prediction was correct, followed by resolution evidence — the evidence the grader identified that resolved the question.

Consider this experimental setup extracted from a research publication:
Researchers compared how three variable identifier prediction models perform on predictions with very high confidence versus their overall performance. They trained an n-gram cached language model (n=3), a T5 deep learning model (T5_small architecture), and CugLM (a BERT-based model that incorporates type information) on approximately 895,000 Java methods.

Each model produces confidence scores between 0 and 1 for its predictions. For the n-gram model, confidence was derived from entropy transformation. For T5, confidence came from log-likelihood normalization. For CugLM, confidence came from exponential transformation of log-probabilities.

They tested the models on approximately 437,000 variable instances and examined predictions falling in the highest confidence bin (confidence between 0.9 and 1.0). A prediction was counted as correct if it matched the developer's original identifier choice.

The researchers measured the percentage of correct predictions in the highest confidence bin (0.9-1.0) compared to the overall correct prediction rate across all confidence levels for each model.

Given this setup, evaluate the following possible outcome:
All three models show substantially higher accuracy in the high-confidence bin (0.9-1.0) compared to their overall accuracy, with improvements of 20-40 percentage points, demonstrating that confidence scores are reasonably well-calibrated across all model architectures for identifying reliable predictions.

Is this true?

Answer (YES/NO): NO